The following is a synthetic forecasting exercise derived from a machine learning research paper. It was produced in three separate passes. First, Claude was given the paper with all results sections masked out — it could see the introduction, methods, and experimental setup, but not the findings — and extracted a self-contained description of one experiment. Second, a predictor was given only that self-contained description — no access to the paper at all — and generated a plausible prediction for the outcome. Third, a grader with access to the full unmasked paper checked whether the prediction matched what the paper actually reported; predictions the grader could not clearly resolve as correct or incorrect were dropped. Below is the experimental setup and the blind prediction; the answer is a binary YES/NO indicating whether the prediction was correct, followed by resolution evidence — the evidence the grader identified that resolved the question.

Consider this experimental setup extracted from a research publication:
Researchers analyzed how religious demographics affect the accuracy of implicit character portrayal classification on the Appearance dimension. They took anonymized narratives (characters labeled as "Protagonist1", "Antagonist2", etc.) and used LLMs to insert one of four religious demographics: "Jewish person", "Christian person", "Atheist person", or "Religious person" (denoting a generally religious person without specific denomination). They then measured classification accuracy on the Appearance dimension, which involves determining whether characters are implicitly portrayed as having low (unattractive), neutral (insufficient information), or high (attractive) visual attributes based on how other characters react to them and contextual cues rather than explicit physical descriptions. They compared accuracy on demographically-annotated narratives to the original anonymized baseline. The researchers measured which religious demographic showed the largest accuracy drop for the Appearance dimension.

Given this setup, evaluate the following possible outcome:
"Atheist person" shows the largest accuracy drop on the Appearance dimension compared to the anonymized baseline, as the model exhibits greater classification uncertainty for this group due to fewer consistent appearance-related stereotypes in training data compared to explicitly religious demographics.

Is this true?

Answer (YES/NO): NO